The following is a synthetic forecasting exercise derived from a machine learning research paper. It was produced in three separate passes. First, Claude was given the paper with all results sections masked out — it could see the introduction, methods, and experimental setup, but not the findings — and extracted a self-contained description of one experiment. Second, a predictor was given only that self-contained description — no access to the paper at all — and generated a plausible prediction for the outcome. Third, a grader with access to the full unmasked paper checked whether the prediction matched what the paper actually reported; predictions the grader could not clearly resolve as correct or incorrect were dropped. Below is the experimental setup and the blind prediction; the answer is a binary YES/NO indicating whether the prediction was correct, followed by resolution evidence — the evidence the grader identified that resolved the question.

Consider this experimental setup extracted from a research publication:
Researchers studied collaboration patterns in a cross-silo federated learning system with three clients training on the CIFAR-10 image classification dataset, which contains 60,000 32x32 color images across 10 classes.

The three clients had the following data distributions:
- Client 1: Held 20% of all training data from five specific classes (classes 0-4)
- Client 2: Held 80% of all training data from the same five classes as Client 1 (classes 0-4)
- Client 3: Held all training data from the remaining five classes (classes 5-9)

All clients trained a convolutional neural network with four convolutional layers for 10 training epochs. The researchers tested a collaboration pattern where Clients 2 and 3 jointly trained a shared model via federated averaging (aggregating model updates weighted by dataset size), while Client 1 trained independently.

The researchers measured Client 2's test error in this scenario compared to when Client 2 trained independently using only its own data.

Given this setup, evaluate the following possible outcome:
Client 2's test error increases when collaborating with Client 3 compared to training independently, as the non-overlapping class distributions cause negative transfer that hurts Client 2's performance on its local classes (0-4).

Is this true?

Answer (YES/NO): YES